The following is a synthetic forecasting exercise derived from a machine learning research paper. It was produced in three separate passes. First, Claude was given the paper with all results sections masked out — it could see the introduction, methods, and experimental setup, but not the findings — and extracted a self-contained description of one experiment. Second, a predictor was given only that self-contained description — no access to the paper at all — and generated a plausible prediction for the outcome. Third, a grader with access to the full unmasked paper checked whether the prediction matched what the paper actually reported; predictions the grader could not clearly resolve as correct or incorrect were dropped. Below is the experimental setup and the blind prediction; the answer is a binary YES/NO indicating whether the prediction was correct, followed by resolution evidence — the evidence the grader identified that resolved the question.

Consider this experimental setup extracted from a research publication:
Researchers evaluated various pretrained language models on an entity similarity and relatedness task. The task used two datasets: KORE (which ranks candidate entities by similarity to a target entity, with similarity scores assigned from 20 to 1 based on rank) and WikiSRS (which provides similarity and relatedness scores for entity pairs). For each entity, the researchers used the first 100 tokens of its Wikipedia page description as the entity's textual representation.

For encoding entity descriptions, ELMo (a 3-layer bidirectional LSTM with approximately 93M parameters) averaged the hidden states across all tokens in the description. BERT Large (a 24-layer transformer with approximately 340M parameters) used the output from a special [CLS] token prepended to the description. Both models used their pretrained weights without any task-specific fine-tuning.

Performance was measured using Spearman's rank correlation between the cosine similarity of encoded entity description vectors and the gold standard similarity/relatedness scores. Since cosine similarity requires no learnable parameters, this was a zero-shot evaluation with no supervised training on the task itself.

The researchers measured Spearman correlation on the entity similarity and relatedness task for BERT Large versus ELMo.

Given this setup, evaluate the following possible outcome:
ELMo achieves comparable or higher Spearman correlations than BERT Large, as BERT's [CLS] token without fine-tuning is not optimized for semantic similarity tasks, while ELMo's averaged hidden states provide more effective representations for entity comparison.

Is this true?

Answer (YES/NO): YES